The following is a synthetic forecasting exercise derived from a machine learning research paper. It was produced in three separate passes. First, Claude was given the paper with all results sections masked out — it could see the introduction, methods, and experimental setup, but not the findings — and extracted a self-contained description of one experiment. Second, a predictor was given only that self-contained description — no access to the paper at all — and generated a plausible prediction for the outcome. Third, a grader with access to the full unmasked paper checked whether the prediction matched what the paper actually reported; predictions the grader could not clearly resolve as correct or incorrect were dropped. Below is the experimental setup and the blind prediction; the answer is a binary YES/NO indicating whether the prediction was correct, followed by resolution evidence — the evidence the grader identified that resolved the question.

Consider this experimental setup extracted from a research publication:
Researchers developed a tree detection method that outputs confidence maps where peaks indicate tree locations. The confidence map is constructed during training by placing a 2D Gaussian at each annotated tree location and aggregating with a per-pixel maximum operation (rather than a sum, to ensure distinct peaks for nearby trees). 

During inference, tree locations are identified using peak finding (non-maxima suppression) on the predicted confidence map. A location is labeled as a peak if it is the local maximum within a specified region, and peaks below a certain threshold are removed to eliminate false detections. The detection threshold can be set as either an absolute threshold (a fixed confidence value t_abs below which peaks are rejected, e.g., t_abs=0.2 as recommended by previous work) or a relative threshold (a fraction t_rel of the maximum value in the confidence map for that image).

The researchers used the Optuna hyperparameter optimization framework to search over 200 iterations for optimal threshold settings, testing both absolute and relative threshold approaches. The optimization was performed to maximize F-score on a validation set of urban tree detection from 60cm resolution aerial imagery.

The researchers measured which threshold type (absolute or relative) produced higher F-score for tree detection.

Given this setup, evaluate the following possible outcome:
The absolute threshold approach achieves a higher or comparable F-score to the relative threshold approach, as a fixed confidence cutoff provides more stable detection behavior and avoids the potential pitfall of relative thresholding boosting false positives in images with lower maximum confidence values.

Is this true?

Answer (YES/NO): NO